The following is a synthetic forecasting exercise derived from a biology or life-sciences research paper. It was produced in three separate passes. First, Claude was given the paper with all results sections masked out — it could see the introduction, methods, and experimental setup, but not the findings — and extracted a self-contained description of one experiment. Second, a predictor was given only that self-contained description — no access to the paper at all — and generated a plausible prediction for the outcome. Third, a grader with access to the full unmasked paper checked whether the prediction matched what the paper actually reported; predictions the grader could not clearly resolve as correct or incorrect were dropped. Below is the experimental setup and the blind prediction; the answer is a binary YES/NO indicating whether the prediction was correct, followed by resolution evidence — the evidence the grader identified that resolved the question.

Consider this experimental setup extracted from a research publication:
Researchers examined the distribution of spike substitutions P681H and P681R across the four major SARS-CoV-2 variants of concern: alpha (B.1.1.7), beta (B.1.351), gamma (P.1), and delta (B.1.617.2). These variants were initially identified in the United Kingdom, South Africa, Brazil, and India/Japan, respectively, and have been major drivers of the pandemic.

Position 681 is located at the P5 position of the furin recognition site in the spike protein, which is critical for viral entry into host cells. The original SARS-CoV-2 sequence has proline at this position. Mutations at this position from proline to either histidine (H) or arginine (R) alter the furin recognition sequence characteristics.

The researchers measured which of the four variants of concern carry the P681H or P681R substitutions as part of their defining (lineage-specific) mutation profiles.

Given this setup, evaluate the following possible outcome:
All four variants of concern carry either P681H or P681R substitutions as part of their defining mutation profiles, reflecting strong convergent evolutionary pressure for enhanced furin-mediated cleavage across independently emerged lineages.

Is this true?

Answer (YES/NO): NO